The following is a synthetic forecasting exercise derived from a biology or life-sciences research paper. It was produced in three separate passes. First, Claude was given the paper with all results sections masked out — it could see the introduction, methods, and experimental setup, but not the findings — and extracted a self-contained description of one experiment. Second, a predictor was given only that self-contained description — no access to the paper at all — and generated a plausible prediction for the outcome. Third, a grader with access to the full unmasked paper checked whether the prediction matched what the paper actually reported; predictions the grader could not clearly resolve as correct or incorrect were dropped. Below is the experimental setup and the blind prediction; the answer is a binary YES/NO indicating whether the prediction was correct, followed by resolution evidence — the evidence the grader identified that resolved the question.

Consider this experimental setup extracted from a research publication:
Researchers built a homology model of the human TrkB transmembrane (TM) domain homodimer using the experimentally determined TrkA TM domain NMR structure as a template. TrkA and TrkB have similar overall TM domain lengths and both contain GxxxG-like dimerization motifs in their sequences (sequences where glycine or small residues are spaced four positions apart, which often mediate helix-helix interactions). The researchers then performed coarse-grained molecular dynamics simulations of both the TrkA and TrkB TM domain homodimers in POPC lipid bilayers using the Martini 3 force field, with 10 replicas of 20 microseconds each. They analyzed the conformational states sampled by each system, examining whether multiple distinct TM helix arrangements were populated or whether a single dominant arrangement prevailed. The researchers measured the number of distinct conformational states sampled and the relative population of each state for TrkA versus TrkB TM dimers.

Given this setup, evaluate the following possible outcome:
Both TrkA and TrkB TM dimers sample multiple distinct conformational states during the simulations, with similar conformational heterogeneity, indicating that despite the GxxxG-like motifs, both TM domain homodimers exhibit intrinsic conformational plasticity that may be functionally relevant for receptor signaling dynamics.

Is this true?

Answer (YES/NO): NO